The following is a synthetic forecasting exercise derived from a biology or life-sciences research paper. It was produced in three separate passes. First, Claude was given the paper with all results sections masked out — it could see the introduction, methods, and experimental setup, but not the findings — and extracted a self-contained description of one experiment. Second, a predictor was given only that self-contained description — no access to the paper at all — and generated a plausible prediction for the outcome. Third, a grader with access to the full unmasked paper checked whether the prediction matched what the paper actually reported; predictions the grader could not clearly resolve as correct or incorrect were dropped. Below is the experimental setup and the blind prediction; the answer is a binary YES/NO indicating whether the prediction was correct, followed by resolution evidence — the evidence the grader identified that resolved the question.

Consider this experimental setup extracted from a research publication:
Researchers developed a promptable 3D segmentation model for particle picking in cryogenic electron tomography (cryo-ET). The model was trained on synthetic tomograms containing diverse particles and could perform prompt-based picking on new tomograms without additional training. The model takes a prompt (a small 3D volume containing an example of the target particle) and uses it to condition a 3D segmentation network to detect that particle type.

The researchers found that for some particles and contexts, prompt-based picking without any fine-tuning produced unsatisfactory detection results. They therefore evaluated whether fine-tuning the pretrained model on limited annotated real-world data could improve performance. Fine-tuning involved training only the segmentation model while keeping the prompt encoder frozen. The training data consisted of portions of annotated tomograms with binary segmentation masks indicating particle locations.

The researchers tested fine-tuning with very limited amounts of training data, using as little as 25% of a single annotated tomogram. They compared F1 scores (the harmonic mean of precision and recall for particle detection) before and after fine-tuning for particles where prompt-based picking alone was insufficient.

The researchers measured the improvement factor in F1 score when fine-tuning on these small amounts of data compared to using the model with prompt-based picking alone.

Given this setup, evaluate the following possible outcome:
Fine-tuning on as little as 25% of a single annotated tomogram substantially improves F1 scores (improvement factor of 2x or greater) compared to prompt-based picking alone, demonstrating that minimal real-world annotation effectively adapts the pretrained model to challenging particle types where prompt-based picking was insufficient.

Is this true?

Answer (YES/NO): YES